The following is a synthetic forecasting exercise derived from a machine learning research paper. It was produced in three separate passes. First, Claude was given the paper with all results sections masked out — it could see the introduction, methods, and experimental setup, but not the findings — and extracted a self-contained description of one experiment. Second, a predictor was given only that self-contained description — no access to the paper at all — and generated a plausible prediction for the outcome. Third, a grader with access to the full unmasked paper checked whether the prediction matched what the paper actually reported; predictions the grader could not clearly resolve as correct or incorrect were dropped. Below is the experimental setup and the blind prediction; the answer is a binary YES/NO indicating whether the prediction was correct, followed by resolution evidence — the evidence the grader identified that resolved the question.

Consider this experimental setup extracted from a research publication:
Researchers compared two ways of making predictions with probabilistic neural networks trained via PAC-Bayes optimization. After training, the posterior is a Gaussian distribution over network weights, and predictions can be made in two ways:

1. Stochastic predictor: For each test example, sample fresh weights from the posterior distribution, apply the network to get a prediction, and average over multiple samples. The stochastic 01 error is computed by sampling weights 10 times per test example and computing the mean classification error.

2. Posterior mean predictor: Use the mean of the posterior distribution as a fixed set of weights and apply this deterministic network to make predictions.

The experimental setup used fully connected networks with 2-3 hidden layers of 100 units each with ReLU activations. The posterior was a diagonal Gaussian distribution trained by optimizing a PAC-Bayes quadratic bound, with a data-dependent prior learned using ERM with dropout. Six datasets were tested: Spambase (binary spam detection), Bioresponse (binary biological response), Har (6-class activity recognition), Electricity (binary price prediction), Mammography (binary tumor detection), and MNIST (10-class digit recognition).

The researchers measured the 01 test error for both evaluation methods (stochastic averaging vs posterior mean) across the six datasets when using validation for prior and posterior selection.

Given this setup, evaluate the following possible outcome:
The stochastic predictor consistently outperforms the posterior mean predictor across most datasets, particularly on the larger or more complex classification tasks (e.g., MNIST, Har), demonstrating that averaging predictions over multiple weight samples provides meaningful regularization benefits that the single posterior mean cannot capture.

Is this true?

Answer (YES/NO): NO